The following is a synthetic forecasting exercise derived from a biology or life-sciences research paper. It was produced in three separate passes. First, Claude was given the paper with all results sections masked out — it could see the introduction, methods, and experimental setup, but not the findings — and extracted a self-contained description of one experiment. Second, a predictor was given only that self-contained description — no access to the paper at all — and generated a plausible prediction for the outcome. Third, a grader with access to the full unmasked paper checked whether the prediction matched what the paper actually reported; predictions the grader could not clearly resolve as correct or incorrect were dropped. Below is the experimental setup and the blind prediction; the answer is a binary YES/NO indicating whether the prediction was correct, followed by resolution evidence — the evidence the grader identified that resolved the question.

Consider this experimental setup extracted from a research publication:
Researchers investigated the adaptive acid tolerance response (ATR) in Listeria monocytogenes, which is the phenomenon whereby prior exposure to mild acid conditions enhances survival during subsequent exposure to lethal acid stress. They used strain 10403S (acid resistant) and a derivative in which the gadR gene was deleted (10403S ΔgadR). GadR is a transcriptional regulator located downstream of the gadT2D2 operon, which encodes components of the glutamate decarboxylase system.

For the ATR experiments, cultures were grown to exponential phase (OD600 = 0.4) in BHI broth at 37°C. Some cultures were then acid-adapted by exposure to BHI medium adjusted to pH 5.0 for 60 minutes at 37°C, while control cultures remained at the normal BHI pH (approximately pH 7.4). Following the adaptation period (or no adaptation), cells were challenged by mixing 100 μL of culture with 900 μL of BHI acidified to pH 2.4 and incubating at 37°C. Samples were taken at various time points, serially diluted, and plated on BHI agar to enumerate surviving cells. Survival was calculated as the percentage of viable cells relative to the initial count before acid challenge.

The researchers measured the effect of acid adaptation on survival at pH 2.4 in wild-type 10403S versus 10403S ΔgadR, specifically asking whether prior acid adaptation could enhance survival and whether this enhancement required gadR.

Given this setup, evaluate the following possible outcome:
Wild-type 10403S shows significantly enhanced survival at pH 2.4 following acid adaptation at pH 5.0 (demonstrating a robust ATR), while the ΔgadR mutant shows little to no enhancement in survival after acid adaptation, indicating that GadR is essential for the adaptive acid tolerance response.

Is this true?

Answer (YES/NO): YES